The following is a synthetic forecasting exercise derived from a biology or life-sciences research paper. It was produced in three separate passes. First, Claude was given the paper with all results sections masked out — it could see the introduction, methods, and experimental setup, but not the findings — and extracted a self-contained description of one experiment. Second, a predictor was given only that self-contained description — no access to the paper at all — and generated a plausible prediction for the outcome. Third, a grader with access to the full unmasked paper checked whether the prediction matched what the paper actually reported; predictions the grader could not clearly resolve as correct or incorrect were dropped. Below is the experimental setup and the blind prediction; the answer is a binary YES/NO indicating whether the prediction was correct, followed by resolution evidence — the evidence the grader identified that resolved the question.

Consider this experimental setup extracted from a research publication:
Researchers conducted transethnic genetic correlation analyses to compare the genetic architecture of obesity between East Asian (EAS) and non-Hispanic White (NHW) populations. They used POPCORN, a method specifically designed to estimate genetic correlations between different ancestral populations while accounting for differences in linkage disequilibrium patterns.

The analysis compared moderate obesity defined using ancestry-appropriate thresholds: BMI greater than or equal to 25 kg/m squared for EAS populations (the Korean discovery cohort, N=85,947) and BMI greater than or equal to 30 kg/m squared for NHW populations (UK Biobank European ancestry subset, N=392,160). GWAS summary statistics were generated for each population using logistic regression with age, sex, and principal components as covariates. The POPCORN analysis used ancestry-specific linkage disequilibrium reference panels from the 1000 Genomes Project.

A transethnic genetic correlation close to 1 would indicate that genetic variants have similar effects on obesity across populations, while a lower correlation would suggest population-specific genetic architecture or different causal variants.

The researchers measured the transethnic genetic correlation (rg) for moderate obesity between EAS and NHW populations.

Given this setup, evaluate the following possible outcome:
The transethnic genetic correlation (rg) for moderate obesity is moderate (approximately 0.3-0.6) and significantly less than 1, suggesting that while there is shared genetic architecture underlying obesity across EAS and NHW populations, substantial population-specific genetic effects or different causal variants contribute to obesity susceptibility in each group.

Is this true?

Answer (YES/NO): NO